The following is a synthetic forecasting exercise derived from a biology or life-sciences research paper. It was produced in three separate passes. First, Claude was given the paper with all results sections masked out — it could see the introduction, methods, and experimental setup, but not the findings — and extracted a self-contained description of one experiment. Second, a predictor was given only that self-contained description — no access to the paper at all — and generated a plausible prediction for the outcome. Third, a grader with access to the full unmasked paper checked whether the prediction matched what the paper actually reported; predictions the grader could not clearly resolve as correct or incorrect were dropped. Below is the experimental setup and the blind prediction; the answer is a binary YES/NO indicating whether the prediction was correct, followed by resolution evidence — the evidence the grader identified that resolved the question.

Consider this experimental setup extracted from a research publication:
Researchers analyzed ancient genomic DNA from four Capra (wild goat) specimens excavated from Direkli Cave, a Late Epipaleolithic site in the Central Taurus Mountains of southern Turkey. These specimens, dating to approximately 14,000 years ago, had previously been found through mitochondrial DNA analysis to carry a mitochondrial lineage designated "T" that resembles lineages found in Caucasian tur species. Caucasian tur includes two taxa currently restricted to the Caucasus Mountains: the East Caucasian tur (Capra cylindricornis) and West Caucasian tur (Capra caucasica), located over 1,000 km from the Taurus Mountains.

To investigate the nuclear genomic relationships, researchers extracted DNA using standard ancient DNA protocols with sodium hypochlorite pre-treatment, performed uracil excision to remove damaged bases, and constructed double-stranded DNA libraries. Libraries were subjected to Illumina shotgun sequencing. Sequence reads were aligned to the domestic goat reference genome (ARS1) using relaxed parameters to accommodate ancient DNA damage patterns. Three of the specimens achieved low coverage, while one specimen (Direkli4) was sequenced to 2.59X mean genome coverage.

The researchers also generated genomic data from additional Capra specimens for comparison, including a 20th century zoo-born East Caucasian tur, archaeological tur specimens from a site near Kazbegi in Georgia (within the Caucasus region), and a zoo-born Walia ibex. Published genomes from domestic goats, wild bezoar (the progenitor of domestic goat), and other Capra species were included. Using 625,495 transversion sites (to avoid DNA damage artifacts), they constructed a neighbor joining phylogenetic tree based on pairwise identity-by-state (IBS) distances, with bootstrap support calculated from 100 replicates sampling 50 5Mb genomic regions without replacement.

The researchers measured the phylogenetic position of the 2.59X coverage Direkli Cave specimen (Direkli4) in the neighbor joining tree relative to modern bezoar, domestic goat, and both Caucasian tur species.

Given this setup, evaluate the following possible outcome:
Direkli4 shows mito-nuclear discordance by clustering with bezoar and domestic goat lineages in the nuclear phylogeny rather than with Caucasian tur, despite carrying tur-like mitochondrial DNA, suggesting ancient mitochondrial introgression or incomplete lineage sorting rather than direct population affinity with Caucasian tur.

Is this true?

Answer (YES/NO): NO